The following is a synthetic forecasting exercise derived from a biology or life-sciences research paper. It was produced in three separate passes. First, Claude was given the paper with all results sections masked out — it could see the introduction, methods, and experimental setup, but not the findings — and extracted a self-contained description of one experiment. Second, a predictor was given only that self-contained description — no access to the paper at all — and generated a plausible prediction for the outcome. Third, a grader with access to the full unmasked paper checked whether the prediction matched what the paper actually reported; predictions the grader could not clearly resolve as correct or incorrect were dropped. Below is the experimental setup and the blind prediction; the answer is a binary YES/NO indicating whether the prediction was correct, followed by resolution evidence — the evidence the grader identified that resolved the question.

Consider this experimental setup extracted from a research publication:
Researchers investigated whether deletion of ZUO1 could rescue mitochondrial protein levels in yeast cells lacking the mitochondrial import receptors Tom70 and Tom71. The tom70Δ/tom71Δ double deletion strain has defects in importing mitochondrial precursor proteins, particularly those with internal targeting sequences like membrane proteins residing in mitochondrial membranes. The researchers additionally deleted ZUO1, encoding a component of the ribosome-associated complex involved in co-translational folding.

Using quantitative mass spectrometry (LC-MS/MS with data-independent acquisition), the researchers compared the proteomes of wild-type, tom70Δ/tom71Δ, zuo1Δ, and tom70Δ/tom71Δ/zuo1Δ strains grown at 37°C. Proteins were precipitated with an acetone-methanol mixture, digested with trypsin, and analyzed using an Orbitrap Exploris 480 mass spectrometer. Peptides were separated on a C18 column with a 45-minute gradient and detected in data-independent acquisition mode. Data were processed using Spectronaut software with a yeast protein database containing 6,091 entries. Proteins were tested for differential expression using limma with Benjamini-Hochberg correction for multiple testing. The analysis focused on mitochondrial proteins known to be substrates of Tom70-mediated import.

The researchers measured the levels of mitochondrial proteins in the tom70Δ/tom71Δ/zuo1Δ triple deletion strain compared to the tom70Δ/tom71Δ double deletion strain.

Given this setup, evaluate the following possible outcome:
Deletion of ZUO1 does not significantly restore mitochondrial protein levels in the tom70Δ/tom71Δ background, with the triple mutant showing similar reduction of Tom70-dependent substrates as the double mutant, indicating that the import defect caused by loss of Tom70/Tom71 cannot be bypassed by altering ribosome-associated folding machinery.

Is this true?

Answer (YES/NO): YES